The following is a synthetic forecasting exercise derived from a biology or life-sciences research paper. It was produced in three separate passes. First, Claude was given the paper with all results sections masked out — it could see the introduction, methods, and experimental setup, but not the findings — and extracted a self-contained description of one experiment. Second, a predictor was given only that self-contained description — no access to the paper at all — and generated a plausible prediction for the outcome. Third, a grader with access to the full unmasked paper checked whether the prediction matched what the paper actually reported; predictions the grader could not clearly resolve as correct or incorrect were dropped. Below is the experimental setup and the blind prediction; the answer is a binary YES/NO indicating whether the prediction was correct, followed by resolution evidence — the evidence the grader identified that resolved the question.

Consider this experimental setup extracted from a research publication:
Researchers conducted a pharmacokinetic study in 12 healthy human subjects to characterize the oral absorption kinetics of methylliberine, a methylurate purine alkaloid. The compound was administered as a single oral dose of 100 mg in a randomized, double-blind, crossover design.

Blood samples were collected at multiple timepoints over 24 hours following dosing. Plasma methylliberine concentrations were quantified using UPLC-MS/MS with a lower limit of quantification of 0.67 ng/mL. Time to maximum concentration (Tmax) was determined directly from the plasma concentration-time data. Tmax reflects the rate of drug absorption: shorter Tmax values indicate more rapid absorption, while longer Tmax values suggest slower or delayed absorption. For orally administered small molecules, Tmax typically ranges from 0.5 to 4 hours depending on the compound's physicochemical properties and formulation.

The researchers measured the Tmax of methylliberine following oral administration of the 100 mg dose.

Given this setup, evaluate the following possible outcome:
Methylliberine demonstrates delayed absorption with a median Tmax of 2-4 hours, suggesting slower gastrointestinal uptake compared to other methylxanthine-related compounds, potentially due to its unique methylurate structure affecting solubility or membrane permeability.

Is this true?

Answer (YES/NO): NO